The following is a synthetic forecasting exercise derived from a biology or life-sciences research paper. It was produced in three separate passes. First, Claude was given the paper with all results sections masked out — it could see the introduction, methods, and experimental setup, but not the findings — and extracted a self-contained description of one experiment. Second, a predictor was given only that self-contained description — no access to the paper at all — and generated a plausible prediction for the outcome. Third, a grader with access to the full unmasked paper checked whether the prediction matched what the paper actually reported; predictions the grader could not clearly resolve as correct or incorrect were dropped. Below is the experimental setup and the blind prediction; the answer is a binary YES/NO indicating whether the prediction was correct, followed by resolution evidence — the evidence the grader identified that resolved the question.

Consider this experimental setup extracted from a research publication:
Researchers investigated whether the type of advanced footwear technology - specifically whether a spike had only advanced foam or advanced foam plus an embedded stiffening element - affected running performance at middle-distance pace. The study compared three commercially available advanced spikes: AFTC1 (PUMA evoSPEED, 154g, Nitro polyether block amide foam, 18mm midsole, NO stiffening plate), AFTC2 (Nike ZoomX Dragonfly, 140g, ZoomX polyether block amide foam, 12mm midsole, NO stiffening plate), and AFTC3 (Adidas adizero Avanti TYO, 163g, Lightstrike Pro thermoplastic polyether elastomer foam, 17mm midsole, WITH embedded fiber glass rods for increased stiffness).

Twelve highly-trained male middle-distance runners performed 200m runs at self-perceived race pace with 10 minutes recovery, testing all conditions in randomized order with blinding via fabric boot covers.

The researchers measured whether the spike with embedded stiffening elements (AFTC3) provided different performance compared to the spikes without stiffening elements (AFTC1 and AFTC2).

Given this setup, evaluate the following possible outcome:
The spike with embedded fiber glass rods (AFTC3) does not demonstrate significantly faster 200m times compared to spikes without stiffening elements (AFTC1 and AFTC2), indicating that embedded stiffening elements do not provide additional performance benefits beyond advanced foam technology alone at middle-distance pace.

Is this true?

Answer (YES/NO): YES